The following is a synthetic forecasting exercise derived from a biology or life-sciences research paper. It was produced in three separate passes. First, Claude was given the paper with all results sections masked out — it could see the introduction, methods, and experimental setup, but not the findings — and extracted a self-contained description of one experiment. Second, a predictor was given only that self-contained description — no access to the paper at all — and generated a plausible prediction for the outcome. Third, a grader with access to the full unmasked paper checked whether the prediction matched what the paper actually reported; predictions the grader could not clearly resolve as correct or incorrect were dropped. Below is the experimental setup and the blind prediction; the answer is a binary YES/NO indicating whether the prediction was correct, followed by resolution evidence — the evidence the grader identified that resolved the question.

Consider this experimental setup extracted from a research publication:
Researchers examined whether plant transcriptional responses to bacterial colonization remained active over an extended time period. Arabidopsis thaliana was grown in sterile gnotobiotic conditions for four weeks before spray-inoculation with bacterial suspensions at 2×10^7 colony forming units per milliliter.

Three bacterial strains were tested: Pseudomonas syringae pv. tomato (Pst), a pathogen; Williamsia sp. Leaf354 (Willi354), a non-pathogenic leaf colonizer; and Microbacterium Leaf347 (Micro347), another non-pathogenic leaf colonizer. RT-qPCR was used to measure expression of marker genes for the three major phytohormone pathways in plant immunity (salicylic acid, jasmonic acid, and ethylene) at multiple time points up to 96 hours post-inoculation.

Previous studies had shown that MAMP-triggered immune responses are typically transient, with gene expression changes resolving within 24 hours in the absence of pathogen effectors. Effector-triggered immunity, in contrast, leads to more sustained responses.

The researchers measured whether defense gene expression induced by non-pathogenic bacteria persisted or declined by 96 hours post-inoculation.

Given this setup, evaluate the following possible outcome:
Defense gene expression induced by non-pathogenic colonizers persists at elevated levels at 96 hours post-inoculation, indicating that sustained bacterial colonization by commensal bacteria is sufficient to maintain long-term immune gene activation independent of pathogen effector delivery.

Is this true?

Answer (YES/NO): YES